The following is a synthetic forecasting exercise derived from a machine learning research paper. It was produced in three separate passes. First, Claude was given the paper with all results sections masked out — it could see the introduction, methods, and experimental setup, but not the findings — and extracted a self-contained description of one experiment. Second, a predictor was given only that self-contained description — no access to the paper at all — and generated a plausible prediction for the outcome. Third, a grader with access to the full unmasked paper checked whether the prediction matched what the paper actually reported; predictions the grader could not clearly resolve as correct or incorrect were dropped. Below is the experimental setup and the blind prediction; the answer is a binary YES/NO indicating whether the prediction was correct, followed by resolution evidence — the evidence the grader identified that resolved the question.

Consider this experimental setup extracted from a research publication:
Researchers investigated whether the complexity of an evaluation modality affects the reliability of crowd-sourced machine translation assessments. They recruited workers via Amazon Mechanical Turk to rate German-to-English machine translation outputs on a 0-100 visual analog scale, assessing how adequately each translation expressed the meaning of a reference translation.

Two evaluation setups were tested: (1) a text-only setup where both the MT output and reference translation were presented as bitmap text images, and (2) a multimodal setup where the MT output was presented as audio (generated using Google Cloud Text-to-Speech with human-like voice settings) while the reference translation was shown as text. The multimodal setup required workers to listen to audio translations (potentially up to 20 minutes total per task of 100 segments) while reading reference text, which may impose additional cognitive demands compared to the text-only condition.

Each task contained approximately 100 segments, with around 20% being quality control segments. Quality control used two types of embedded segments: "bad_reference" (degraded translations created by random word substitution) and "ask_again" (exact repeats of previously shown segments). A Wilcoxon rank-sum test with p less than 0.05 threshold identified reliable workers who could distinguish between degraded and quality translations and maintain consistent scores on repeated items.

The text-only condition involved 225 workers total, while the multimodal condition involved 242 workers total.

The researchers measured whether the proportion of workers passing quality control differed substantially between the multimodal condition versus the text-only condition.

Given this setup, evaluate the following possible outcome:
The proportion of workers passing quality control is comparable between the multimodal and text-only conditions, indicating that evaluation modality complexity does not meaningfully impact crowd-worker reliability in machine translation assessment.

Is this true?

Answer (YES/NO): YES